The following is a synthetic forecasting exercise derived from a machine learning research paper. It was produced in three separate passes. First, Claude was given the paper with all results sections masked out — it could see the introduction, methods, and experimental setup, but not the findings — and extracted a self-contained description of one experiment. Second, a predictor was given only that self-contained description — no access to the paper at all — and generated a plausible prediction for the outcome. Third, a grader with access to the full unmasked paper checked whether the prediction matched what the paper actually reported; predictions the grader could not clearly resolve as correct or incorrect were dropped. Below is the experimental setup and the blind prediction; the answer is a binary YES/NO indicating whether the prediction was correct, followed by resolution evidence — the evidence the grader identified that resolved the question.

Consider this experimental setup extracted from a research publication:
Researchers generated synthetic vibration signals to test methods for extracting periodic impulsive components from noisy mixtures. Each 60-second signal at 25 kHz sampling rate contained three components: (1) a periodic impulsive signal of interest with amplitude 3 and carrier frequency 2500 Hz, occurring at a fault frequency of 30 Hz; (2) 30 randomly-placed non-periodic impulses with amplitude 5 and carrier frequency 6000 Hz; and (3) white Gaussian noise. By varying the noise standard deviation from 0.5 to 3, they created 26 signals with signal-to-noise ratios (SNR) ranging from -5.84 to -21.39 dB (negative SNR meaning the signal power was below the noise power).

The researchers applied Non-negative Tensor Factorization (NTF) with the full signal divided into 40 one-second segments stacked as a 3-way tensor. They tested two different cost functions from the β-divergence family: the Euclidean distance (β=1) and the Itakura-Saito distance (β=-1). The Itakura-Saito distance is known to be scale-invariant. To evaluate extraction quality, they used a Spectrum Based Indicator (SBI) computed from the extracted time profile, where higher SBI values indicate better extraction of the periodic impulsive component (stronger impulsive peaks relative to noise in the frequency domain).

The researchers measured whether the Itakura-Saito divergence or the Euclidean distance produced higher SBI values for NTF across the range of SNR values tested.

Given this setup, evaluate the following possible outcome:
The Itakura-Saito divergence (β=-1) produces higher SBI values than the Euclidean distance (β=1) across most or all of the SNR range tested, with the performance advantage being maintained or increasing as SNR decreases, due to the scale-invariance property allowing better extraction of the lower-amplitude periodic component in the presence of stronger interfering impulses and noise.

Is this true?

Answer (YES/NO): NO